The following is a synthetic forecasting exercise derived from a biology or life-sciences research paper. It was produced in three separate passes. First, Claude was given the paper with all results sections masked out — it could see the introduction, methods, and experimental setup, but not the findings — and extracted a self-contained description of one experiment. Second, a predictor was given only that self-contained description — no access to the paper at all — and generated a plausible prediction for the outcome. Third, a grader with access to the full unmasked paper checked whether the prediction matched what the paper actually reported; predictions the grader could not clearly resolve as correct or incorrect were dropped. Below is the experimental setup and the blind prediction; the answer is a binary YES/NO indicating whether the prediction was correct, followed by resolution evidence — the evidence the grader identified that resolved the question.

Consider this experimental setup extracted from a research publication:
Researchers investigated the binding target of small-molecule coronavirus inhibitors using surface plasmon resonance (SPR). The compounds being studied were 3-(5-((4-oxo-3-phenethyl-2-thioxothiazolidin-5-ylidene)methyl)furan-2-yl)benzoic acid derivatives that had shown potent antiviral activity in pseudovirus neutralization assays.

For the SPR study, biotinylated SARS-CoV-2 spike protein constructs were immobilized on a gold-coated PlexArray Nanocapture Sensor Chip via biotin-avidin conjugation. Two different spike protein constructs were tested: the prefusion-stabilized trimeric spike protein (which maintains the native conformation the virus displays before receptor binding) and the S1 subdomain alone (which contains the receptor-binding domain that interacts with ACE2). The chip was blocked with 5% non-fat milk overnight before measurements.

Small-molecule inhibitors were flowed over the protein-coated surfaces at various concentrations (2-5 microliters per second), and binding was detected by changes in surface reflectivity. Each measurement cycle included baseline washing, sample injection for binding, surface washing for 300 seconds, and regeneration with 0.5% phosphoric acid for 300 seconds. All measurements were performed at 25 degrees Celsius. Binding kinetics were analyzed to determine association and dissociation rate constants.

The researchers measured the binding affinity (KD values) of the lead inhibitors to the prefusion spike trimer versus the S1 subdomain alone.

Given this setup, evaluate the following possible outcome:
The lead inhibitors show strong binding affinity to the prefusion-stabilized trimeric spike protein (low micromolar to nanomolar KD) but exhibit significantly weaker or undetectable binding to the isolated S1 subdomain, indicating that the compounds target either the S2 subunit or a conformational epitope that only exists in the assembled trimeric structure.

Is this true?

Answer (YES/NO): YES